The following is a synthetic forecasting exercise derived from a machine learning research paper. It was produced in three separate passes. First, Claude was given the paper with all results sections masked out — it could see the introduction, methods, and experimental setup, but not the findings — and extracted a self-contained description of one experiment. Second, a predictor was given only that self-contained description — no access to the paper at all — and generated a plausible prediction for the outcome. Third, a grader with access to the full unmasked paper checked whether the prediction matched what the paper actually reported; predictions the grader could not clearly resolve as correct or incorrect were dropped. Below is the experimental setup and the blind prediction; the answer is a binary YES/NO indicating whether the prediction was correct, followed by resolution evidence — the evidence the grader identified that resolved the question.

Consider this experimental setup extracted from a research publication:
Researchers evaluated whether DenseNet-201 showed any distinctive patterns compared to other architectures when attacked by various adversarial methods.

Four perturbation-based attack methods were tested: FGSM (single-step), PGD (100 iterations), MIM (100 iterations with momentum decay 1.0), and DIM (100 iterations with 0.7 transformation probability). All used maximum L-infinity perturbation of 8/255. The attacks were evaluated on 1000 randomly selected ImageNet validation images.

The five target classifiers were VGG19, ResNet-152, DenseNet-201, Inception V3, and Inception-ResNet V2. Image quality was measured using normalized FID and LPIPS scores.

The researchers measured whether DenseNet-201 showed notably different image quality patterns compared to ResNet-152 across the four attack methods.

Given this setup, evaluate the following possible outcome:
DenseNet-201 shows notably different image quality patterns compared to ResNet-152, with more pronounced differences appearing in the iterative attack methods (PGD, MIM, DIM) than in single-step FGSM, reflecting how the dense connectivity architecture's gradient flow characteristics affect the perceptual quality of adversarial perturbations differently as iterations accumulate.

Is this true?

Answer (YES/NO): NO